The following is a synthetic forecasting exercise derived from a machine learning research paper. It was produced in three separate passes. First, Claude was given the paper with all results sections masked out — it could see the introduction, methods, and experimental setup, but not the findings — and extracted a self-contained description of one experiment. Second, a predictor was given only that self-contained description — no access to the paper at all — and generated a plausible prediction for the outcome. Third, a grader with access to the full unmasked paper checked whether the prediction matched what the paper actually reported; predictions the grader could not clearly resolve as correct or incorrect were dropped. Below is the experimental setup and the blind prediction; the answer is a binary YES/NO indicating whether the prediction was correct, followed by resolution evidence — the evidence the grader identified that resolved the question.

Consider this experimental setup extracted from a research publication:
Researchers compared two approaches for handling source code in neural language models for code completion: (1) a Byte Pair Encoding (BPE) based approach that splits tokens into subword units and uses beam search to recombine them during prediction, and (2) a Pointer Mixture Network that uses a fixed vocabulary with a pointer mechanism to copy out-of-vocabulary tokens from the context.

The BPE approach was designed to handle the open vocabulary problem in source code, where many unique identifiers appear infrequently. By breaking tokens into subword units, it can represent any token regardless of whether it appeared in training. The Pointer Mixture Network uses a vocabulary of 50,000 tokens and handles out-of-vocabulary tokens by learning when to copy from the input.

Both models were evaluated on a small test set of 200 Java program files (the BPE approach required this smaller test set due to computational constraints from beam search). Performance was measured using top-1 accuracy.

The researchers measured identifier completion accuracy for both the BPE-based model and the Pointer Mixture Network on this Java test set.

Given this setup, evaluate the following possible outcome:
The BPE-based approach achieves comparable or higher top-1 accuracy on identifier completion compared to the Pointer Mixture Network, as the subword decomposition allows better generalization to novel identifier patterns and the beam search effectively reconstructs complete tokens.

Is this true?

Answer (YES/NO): YES